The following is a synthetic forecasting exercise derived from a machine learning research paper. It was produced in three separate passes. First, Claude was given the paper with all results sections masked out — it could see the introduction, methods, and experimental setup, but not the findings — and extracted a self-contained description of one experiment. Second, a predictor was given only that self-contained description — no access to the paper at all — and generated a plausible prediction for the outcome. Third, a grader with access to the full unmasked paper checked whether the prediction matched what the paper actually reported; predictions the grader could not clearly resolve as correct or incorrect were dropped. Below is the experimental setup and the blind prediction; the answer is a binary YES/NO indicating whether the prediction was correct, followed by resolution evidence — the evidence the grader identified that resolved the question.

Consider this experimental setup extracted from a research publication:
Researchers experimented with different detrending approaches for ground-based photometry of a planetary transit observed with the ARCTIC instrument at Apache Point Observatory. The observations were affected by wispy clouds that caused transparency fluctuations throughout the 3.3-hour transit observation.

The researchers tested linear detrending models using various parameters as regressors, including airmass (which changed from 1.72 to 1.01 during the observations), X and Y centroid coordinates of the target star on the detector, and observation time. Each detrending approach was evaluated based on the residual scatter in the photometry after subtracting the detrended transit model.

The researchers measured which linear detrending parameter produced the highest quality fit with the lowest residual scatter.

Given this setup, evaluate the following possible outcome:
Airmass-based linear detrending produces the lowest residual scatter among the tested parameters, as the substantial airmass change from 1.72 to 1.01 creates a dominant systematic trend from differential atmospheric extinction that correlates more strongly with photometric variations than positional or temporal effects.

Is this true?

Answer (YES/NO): YES